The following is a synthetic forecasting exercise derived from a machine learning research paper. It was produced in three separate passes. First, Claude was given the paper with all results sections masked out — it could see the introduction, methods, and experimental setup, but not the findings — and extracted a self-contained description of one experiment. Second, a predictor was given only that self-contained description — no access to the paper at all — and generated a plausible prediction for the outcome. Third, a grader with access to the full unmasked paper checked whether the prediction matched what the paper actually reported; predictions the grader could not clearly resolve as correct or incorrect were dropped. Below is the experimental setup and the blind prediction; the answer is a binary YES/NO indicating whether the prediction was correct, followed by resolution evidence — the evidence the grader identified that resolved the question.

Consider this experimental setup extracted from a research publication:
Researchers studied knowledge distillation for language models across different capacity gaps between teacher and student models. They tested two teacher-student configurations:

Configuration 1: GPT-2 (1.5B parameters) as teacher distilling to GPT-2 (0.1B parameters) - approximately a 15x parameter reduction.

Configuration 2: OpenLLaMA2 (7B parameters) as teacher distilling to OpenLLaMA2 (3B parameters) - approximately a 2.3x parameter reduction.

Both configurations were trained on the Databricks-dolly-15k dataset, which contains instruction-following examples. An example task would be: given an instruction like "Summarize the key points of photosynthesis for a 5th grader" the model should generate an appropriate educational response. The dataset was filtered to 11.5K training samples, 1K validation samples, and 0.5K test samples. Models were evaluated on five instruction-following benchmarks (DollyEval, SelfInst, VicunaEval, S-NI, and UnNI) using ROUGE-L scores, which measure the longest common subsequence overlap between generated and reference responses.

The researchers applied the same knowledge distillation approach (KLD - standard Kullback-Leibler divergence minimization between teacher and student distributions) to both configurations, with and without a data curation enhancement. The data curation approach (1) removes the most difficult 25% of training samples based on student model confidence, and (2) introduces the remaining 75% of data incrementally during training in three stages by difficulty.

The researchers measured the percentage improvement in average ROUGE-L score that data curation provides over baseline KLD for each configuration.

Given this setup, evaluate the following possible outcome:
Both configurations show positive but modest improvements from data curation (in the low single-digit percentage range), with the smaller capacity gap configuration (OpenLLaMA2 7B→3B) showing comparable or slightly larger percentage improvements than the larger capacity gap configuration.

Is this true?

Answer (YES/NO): NO